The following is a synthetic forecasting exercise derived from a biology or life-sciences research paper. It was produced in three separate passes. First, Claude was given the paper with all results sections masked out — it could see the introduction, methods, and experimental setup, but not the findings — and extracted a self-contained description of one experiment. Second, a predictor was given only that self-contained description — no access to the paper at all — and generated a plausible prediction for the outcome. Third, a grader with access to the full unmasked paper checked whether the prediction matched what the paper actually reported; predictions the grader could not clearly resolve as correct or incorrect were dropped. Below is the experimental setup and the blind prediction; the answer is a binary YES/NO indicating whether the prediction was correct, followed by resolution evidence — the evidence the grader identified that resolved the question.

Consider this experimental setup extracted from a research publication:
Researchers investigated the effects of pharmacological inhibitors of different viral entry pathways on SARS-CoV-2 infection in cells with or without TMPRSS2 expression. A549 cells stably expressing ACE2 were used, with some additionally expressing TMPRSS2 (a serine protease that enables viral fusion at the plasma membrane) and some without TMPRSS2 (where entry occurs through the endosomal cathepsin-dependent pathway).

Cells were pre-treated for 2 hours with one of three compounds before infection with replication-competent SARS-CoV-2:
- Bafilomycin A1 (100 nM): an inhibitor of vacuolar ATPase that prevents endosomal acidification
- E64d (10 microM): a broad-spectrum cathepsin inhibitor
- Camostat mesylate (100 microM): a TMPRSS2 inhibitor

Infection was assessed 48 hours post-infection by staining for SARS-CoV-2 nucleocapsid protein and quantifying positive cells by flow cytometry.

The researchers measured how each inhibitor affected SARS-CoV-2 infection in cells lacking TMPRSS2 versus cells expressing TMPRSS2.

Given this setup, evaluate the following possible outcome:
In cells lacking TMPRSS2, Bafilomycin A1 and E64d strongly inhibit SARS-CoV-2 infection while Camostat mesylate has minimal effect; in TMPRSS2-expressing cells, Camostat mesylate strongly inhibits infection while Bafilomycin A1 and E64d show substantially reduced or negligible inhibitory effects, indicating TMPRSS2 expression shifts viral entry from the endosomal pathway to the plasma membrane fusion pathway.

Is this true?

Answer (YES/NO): YES